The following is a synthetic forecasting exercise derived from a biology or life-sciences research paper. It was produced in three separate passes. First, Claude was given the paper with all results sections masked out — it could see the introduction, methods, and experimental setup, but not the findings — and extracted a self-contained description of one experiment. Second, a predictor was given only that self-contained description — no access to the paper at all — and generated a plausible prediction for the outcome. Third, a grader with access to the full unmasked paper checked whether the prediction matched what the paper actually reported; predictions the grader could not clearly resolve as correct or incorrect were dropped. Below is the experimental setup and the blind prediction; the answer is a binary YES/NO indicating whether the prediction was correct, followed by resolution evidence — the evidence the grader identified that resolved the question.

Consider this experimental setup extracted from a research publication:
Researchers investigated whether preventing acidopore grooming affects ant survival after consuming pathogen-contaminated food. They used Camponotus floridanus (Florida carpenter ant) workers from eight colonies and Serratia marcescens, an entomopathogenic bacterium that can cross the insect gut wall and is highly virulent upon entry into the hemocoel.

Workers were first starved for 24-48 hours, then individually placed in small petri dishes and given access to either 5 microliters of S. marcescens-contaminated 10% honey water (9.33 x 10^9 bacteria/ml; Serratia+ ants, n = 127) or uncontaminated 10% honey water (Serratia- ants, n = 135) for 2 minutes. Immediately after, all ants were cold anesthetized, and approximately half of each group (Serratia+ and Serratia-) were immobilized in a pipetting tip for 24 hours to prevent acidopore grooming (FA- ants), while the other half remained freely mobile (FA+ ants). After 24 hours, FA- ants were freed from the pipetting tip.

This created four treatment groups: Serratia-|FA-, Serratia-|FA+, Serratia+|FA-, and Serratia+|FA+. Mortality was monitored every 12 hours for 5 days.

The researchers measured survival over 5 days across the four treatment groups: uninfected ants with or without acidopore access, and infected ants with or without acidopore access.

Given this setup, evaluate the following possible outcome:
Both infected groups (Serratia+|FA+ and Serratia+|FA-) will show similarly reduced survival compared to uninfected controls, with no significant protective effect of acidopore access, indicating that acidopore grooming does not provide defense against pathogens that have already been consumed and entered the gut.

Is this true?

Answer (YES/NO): NO